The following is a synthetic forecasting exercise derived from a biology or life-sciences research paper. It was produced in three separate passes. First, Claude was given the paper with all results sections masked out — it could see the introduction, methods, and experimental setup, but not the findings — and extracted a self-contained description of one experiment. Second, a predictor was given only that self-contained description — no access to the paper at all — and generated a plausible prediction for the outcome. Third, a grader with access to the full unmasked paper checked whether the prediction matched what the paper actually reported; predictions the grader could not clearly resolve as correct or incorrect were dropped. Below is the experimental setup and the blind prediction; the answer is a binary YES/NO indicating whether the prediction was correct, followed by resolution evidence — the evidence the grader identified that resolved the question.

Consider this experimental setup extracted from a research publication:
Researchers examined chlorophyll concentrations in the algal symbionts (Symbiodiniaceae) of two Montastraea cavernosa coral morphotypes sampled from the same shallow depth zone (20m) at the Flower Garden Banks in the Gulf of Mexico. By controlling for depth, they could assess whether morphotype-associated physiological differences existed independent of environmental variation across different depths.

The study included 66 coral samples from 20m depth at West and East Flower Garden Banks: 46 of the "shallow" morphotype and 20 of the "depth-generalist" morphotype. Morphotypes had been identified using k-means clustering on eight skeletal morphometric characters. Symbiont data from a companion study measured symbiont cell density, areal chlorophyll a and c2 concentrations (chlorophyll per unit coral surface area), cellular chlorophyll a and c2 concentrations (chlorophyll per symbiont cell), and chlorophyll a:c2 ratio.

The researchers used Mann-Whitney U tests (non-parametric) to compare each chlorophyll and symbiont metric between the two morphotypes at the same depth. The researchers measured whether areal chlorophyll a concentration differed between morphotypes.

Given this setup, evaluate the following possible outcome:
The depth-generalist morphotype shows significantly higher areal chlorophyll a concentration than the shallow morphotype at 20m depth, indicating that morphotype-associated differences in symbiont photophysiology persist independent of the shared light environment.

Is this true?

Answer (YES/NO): YES